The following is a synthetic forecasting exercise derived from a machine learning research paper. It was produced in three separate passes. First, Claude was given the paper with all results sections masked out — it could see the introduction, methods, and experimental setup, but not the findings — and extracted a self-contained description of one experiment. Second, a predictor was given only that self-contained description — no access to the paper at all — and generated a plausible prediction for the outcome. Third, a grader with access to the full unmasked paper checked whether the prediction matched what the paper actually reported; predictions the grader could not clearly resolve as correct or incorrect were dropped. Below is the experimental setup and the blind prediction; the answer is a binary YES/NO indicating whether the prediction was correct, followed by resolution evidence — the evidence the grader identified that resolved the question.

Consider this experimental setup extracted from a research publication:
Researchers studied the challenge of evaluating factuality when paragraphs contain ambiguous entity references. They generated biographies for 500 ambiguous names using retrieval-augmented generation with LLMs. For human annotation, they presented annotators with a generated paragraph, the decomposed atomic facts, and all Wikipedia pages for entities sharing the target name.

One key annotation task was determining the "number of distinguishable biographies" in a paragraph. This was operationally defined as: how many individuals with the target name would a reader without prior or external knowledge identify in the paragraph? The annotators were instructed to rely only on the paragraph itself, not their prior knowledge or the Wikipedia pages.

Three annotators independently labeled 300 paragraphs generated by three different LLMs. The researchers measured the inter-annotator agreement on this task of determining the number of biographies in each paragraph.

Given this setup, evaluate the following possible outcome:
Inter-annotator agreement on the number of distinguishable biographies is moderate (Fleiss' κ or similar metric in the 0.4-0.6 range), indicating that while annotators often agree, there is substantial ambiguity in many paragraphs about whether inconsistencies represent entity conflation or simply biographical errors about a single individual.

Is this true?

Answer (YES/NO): NO